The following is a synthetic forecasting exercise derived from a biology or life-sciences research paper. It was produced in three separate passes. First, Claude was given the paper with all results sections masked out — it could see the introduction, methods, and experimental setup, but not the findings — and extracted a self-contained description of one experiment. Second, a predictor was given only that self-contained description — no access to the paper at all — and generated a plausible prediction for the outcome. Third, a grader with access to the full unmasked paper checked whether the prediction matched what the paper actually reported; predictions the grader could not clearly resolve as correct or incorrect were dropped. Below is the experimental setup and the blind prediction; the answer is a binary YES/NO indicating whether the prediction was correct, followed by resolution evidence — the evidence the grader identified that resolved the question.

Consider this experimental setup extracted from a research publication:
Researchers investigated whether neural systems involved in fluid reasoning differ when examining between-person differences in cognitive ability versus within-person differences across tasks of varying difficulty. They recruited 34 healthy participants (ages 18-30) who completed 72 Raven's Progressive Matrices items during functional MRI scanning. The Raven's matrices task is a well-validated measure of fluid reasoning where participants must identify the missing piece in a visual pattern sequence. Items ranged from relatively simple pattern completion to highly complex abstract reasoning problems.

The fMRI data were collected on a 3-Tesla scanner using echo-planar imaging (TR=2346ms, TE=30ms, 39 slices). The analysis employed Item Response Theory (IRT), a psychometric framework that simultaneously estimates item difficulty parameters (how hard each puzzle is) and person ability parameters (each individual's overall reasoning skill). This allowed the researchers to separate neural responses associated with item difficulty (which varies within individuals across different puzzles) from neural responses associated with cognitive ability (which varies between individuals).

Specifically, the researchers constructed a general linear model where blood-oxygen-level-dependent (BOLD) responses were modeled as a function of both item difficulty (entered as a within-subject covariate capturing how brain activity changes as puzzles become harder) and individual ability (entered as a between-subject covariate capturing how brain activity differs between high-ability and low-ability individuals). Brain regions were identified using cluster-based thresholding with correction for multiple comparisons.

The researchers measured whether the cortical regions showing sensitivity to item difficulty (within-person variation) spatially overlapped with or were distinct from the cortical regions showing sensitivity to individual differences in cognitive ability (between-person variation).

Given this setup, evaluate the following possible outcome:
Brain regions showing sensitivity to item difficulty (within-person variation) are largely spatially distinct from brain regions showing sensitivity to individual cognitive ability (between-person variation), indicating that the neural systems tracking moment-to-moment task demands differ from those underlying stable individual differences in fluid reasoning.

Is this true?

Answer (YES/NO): NO